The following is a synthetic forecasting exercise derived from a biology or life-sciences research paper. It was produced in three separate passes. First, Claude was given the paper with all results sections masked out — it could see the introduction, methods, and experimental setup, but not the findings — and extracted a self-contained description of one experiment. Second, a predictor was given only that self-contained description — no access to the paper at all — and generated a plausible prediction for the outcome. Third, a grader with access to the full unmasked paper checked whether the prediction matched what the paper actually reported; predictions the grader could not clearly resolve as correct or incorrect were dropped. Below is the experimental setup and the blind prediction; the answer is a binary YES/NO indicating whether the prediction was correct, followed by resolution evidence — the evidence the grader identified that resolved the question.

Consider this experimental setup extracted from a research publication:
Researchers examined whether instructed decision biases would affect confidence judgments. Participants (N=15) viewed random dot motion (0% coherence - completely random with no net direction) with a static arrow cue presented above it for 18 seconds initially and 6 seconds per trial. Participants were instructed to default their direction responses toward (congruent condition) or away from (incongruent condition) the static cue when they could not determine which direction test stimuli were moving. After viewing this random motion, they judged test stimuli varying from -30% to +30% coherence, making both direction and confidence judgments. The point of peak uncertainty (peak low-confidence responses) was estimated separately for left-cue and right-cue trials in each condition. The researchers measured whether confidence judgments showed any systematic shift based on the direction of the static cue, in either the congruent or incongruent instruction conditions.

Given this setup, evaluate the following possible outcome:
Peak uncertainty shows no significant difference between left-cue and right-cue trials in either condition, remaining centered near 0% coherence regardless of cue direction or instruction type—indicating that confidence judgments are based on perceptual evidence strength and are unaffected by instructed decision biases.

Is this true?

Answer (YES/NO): YES